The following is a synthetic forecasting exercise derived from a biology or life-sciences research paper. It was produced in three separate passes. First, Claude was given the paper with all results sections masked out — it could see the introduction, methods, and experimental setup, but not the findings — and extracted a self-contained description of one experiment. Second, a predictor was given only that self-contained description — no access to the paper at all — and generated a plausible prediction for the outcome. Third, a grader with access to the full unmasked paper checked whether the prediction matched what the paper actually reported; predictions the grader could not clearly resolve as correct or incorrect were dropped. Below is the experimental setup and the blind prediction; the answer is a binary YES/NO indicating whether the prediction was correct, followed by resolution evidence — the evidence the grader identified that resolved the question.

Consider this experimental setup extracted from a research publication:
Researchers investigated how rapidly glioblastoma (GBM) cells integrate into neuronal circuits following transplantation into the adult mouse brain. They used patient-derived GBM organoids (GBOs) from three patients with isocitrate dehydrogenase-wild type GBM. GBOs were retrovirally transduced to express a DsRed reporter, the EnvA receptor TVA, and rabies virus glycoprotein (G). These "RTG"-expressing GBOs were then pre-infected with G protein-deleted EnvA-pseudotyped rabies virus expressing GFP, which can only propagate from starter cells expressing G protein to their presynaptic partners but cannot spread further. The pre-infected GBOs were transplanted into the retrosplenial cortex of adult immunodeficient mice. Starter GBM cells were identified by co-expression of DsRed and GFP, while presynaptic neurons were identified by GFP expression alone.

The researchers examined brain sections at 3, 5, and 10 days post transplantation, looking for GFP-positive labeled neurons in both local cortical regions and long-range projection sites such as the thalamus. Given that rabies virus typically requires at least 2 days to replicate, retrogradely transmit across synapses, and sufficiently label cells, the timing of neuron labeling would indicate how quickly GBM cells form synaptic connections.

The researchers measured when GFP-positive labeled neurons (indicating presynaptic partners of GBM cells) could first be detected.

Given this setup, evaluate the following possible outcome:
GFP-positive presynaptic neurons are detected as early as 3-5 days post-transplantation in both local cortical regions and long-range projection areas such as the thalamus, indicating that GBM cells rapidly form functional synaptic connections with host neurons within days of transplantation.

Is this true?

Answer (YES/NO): YES